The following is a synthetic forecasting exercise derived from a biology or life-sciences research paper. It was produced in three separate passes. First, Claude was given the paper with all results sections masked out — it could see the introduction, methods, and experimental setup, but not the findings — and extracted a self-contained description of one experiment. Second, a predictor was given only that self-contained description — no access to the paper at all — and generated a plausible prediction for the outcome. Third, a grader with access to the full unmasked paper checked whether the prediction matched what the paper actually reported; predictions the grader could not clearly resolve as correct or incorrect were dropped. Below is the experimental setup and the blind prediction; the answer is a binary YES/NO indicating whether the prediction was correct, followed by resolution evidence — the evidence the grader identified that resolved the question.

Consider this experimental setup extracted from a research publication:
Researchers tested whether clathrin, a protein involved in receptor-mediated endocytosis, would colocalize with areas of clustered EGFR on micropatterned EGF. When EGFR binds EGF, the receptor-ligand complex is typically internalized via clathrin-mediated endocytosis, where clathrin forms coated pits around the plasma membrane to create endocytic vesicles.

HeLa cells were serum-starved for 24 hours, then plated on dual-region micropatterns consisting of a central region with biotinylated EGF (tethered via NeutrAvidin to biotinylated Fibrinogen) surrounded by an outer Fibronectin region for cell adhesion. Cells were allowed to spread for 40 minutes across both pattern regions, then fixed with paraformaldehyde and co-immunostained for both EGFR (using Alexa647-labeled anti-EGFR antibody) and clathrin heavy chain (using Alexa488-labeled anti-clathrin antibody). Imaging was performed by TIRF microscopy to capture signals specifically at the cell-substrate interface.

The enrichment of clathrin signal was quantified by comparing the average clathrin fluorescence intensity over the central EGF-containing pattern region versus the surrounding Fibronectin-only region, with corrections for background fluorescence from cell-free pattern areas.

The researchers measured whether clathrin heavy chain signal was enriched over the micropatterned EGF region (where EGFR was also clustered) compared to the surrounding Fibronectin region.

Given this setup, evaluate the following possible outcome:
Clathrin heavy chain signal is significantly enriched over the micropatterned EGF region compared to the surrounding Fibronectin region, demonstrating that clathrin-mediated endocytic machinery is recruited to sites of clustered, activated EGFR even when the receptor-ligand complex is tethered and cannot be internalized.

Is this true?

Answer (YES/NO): YES